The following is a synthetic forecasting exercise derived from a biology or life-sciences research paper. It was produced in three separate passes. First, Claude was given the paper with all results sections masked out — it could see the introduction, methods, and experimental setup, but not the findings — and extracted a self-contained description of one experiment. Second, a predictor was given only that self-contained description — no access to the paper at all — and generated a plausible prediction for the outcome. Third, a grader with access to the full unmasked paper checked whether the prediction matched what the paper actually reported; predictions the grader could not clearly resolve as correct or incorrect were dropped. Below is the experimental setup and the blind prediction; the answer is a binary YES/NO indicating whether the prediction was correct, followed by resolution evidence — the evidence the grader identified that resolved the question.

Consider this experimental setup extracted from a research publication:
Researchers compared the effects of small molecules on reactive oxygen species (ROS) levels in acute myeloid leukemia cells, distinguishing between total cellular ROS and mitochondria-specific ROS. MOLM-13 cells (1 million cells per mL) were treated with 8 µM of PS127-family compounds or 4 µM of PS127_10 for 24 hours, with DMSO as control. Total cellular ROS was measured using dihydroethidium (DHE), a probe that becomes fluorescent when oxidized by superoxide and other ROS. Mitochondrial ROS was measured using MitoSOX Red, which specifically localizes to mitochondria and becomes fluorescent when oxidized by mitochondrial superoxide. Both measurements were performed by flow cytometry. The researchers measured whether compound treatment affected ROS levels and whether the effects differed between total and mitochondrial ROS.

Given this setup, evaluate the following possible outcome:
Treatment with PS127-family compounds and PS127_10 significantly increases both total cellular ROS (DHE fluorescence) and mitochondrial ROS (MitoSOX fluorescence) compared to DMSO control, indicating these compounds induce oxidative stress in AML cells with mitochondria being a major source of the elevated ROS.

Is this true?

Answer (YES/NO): YES